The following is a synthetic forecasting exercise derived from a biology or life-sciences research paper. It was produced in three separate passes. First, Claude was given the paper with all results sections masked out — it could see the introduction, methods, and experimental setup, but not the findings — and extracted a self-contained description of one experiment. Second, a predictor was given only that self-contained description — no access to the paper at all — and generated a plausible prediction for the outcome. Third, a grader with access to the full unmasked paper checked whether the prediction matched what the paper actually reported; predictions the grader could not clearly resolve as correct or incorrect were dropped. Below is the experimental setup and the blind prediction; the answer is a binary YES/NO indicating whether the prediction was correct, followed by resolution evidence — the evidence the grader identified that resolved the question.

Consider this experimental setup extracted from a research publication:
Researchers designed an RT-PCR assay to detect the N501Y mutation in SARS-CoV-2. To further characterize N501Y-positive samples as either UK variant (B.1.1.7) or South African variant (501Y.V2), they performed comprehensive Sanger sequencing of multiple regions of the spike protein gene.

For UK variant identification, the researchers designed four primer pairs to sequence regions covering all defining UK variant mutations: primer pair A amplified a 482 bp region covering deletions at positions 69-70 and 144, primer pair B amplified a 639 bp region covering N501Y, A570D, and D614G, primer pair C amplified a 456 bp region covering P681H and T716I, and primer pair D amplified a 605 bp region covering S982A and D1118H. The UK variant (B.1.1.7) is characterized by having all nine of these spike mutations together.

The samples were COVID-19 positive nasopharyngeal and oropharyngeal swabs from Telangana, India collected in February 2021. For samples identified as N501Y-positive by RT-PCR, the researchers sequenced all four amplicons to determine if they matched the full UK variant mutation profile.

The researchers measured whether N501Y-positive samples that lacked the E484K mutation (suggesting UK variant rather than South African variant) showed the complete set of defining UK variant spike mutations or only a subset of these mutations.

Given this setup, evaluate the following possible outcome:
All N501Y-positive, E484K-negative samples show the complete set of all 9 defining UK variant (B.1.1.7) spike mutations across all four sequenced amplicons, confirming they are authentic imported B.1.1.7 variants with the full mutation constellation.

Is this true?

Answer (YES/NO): YES